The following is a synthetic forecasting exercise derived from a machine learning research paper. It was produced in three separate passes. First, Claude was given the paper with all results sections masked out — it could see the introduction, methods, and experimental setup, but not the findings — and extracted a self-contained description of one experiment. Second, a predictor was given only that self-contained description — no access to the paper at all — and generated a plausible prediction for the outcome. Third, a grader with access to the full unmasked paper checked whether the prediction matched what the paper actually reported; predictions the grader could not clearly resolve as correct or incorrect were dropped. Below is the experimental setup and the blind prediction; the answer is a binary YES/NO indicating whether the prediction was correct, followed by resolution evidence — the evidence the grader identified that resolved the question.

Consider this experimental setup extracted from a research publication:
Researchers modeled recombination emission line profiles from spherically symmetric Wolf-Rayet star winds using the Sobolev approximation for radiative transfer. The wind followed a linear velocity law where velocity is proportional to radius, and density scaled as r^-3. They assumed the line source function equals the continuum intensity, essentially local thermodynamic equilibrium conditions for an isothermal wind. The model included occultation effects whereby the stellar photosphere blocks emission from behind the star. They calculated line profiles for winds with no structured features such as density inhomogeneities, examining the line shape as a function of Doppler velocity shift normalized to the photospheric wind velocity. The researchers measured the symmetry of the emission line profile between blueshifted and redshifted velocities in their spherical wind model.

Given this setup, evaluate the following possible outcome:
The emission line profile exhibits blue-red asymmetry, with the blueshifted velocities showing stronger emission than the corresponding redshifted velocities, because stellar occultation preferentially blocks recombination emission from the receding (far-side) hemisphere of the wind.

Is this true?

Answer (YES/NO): YES